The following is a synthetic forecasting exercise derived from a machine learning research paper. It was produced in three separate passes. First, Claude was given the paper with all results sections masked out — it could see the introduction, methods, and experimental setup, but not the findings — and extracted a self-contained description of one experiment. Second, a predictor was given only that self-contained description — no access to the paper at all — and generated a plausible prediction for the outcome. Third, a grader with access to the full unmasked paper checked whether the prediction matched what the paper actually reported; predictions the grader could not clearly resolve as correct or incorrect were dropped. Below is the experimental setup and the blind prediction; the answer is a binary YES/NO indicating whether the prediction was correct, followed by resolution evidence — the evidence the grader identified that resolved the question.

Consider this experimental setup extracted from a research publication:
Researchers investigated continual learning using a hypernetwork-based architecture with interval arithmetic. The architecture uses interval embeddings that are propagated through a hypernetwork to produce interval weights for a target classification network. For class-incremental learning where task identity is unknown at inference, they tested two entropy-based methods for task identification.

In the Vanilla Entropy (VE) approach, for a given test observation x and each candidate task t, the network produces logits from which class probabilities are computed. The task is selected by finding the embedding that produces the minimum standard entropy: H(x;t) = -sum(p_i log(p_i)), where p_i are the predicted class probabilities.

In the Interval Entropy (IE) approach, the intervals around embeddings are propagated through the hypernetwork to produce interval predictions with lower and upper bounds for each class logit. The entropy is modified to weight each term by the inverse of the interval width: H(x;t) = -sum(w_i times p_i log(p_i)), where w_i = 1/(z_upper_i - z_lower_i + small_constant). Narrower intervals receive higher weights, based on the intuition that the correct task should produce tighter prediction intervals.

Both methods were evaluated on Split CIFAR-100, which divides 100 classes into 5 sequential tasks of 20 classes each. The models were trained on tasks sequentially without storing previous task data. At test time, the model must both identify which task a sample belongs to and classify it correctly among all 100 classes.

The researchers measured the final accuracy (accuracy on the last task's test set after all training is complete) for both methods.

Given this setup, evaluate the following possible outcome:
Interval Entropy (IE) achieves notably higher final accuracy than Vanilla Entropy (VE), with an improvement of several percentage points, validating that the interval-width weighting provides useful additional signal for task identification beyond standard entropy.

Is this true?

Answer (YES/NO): YES